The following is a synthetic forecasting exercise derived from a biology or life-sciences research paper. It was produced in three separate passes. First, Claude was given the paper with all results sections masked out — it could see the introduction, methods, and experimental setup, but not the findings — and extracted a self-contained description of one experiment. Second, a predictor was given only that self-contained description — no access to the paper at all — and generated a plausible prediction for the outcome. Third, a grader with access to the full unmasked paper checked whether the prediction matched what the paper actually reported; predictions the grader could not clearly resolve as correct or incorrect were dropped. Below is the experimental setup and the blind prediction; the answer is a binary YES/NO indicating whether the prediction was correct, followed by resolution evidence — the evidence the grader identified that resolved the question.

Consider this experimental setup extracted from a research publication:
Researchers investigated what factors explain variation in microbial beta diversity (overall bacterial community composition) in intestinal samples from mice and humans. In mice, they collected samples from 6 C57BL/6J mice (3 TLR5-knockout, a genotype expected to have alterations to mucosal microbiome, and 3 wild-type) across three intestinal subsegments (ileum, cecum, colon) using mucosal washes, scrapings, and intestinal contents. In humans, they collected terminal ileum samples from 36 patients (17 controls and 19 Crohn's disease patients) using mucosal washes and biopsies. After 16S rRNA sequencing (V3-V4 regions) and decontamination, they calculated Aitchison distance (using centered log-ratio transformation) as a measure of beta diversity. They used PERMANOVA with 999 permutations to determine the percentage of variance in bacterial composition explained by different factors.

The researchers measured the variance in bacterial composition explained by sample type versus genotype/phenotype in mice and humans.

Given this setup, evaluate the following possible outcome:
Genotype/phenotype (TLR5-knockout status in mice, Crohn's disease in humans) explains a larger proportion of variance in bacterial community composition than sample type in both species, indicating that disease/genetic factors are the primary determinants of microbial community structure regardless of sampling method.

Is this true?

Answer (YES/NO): NO